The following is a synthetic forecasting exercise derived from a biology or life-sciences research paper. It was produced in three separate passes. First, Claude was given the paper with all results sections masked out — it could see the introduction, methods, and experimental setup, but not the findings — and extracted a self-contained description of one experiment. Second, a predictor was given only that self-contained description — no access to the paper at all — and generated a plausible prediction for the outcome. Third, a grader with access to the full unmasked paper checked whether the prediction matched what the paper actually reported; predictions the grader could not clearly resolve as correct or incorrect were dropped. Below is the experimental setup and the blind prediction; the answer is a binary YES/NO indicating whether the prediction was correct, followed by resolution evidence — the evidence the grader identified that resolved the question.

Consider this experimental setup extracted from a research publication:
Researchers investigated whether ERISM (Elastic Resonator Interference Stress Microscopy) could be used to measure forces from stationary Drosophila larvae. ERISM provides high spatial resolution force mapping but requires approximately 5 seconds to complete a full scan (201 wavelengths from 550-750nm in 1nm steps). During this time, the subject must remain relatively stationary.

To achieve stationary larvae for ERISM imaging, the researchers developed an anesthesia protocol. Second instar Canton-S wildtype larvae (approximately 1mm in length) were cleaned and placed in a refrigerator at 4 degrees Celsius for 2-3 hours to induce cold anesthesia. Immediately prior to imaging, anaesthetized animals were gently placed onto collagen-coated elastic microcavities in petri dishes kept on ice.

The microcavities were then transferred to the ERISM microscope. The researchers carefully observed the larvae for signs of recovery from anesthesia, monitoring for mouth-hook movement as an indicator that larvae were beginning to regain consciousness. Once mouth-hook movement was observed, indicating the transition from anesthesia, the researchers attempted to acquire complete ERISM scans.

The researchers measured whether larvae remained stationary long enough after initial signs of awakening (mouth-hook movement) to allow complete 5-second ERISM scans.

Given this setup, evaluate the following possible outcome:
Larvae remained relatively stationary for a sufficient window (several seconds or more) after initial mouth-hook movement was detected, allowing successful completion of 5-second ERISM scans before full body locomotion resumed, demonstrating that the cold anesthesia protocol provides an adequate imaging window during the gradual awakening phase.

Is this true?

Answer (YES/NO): NO